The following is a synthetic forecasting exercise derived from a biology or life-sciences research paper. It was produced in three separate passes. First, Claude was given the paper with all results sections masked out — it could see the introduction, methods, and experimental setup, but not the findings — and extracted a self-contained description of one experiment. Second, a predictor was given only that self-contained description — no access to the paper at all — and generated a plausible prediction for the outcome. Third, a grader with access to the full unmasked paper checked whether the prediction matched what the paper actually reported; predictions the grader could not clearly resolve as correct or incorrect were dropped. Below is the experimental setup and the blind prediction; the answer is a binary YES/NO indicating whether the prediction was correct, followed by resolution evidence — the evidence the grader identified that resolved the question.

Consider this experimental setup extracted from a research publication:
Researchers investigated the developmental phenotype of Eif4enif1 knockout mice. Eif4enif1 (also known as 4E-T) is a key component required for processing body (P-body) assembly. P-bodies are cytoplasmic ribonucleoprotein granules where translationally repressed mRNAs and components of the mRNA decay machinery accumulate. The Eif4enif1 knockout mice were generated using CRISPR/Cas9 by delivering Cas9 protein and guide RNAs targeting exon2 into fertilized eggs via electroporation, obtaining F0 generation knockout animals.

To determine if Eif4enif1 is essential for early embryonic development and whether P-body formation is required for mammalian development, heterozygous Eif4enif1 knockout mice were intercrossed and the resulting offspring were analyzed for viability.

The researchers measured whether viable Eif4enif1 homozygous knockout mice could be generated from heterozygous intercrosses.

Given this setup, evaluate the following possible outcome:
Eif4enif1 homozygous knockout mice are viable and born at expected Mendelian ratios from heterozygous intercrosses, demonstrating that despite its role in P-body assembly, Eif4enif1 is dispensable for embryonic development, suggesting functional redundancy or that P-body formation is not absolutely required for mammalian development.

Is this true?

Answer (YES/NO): NO